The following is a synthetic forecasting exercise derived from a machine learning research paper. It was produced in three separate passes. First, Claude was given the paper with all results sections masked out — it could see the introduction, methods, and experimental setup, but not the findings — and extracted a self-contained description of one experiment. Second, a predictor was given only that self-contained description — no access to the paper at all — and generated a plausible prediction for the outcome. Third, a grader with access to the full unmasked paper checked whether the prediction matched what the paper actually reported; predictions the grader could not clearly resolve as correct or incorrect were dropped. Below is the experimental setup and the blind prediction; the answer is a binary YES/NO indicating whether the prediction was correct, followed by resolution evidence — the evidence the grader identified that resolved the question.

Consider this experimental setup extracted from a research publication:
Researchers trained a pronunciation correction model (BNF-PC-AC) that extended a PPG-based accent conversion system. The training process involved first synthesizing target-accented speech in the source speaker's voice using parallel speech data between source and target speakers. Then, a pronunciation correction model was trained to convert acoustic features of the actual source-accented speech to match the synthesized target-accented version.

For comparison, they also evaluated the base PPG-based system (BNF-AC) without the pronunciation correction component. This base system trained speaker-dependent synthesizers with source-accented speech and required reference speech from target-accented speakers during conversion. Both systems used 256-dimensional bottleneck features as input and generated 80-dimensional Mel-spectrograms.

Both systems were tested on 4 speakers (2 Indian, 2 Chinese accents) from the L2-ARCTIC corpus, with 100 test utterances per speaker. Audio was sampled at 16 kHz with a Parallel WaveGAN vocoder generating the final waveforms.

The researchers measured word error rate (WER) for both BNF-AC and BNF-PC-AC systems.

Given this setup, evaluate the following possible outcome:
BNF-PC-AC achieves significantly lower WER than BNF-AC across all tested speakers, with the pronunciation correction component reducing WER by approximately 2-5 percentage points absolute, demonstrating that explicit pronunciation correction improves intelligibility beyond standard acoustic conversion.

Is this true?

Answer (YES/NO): NO